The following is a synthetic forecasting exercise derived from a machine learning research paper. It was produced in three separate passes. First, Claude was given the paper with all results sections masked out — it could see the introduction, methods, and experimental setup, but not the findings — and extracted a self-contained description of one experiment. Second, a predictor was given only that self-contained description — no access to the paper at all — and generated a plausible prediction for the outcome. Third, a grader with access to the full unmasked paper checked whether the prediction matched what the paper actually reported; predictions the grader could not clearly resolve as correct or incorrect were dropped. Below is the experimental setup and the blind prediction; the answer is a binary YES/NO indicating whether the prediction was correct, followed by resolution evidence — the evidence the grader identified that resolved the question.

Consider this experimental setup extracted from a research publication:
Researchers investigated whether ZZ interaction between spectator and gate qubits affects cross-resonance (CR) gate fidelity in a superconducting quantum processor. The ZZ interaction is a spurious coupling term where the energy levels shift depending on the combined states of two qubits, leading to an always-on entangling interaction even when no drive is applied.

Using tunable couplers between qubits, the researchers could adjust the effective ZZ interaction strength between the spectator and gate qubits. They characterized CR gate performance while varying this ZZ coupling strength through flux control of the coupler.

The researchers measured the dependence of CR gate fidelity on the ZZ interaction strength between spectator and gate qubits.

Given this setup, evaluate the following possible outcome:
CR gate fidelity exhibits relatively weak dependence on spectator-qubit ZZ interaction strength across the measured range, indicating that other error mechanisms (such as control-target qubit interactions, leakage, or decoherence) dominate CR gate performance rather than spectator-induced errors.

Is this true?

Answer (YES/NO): NO